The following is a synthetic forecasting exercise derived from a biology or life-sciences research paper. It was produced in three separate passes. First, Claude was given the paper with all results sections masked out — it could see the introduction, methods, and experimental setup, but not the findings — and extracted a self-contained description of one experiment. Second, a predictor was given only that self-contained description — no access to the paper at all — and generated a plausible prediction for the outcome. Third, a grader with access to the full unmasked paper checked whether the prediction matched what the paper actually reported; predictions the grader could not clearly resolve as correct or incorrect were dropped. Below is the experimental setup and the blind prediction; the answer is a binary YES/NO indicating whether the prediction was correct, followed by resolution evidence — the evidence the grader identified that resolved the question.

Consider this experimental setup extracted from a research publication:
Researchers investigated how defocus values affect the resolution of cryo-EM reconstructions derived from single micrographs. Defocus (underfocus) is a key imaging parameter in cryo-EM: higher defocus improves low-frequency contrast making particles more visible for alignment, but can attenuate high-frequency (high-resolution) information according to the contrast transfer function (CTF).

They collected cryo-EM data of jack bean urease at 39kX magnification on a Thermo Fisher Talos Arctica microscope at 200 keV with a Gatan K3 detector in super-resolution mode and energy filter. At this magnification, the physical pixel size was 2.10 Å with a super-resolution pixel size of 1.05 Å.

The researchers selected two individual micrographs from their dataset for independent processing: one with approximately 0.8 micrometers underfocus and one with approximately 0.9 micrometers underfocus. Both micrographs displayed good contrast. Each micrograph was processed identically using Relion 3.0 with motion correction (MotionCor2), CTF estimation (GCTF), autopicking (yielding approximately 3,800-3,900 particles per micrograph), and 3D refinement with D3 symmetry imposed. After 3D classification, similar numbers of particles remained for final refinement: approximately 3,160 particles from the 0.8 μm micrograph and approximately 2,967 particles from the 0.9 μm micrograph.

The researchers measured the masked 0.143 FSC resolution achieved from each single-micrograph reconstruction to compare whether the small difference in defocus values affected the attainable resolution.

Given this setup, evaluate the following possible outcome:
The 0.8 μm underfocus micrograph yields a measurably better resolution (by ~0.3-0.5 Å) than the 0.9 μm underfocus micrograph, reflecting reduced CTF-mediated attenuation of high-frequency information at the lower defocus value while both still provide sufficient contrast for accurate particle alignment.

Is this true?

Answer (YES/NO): NO